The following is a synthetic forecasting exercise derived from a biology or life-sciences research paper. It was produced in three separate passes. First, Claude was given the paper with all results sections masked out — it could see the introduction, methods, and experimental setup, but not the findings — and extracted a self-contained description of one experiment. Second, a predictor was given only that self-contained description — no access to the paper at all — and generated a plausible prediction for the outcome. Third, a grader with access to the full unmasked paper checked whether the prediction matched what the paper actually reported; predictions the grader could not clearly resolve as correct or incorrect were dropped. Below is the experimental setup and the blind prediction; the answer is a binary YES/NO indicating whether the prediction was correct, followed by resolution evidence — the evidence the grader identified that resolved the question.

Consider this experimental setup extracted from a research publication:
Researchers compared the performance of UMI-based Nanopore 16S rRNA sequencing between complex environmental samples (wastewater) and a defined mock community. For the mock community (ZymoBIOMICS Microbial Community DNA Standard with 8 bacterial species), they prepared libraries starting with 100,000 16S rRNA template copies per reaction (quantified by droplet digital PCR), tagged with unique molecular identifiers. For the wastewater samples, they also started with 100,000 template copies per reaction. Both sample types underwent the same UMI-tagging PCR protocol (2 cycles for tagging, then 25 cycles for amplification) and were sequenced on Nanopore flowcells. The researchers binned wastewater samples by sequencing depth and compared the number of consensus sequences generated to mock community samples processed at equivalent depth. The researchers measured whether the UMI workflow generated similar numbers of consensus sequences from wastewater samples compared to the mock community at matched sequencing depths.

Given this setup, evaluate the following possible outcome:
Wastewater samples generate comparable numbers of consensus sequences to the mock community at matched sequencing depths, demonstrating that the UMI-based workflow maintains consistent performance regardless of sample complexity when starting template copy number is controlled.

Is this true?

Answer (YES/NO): NO